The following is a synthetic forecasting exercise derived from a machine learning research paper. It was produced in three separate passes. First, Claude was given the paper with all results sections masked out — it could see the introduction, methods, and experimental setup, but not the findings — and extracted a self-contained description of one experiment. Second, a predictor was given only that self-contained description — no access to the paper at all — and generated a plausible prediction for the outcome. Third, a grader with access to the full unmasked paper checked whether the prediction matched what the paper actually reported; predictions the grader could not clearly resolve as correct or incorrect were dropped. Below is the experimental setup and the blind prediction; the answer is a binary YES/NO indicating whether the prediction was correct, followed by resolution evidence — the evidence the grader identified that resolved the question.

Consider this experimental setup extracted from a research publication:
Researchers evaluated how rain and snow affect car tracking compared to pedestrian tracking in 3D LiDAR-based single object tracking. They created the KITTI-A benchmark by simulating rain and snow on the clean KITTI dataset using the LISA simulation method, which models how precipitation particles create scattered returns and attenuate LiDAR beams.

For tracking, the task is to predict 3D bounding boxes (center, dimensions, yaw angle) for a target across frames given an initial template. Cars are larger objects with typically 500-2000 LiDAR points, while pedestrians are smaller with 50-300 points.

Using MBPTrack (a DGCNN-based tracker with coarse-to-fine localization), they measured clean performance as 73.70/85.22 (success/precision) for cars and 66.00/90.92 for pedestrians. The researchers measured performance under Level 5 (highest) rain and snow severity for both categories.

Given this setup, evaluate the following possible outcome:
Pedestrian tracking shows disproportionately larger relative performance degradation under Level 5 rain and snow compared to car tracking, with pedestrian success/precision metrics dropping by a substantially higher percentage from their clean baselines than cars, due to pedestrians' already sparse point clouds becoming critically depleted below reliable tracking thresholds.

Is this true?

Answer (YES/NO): NO